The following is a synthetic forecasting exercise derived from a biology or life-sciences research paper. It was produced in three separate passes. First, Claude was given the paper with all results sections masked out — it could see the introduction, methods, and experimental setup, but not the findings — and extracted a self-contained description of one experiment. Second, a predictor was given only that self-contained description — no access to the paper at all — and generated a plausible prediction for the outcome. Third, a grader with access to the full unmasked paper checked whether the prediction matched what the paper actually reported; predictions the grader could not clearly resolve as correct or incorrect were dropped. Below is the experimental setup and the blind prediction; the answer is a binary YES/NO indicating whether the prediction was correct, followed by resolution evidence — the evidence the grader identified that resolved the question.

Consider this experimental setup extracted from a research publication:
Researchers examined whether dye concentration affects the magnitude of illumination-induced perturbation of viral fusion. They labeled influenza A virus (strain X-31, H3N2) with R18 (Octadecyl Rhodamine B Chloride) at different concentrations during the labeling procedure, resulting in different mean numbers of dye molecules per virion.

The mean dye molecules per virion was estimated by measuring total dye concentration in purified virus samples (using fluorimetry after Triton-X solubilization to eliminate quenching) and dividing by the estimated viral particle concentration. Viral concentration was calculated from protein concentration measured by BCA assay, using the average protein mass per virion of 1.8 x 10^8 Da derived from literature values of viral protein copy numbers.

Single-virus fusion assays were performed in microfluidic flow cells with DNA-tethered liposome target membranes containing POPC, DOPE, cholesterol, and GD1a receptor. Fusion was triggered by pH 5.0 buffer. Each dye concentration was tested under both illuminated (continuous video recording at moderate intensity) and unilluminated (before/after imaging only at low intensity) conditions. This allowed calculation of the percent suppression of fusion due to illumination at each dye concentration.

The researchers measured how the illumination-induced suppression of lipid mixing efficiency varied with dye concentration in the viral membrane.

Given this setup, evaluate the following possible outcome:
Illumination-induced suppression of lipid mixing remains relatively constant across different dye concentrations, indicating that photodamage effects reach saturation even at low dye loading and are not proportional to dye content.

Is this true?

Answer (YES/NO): NO